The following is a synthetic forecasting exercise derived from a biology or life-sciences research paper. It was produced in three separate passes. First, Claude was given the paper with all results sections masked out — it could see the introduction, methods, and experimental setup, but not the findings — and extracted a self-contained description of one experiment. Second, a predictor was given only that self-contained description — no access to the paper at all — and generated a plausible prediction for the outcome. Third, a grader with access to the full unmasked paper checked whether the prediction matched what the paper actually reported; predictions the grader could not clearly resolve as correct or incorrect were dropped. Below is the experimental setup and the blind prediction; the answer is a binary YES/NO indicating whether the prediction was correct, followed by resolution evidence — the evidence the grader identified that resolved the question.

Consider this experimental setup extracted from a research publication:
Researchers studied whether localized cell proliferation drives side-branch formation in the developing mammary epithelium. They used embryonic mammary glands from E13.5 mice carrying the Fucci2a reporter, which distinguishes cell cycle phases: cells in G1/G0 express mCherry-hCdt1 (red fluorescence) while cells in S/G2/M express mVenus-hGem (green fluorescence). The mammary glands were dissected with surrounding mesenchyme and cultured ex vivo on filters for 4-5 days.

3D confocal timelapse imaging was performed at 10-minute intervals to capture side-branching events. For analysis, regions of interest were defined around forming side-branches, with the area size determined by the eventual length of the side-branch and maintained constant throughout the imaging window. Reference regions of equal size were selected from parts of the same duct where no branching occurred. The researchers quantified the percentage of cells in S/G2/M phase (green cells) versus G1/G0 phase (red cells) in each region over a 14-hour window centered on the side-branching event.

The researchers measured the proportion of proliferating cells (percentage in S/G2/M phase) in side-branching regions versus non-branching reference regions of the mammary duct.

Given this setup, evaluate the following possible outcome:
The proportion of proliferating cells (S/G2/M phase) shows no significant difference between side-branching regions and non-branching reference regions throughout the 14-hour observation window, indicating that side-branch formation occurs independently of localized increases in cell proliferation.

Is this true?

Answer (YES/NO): NO